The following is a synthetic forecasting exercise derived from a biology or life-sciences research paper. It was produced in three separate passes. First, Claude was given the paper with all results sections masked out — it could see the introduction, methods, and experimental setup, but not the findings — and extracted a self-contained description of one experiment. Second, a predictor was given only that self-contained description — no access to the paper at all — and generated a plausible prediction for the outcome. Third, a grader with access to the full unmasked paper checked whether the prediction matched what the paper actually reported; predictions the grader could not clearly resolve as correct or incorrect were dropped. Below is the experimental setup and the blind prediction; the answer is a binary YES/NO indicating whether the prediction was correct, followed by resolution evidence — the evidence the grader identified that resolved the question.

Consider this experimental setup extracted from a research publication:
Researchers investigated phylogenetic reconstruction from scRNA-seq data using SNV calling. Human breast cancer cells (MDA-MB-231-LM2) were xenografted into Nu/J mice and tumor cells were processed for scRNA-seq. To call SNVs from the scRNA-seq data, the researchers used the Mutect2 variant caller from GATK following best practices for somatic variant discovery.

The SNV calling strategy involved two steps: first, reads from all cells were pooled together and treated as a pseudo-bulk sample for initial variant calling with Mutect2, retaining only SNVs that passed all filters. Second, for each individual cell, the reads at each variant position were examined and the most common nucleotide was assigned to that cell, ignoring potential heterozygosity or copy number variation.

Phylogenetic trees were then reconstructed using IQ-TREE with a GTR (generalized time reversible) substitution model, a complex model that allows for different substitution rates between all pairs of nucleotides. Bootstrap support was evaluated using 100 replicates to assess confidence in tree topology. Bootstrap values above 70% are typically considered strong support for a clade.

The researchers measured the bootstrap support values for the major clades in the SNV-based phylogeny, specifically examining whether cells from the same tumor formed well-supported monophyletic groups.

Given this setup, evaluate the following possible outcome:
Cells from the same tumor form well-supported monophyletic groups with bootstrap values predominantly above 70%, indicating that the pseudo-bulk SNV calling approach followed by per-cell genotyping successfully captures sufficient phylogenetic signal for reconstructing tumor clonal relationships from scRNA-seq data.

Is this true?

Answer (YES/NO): NO